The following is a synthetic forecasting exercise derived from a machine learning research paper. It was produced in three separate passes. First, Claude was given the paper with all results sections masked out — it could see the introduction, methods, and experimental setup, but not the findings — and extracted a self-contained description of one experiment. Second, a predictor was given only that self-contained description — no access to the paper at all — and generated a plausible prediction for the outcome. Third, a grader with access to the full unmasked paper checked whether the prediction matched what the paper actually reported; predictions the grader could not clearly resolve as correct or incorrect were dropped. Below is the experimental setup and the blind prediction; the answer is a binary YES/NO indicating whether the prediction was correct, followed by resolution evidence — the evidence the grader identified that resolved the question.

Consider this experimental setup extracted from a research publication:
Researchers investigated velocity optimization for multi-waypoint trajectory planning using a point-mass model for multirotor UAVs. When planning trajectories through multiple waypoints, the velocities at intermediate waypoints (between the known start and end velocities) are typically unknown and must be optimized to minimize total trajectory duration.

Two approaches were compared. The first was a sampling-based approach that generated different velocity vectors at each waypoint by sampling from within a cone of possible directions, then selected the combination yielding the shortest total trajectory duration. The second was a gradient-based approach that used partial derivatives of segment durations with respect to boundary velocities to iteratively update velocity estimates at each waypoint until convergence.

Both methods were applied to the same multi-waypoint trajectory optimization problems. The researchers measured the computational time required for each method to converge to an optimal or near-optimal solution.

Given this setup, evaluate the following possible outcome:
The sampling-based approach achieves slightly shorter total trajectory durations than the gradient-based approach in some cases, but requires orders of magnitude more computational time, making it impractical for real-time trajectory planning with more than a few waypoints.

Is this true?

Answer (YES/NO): YES